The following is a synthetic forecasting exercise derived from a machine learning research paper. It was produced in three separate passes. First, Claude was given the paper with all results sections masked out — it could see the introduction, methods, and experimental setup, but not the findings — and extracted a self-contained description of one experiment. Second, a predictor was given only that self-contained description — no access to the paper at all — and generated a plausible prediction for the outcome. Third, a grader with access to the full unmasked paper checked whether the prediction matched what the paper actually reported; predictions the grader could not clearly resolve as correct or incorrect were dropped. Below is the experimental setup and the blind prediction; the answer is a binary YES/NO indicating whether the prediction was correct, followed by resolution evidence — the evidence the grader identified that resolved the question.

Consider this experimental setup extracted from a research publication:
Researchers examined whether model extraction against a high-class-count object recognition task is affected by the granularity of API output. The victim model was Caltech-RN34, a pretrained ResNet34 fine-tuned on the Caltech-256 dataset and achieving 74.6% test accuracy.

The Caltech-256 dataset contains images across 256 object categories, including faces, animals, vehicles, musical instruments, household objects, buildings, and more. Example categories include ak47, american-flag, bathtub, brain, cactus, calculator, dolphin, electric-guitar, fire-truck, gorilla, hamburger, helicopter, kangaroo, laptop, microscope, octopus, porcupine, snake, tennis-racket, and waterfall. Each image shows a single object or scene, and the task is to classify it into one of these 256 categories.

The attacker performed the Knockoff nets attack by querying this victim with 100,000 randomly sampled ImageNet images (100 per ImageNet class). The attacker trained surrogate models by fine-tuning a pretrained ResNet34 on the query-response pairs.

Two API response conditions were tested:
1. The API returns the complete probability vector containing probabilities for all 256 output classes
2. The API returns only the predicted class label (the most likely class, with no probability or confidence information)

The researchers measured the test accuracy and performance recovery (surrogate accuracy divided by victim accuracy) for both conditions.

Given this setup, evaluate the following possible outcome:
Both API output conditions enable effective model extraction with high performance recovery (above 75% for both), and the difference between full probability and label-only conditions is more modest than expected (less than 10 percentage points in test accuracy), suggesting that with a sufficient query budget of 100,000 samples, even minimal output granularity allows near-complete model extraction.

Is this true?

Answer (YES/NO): NO